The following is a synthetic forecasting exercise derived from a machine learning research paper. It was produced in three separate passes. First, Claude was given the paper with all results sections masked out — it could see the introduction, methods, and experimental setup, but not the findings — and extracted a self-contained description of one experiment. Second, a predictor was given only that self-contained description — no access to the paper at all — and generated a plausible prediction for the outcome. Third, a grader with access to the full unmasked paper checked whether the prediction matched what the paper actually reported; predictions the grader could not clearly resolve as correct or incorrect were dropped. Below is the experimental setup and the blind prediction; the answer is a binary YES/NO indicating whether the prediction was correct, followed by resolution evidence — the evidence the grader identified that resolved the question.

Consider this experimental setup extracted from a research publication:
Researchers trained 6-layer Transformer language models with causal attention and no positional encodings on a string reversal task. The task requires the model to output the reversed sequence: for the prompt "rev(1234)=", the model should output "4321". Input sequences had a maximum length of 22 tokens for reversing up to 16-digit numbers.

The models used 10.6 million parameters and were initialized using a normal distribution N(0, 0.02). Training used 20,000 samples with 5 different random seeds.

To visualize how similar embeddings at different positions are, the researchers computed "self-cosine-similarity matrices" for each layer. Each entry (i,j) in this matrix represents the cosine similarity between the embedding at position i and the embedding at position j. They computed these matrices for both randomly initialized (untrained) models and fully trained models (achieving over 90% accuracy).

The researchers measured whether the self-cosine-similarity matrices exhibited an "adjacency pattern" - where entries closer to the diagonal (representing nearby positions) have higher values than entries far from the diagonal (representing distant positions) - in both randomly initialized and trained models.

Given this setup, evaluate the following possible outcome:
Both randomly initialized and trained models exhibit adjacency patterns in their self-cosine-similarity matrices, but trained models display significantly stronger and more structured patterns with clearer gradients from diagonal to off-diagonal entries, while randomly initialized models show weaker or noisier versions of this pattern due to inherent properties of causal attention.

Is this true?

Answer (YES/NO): NO